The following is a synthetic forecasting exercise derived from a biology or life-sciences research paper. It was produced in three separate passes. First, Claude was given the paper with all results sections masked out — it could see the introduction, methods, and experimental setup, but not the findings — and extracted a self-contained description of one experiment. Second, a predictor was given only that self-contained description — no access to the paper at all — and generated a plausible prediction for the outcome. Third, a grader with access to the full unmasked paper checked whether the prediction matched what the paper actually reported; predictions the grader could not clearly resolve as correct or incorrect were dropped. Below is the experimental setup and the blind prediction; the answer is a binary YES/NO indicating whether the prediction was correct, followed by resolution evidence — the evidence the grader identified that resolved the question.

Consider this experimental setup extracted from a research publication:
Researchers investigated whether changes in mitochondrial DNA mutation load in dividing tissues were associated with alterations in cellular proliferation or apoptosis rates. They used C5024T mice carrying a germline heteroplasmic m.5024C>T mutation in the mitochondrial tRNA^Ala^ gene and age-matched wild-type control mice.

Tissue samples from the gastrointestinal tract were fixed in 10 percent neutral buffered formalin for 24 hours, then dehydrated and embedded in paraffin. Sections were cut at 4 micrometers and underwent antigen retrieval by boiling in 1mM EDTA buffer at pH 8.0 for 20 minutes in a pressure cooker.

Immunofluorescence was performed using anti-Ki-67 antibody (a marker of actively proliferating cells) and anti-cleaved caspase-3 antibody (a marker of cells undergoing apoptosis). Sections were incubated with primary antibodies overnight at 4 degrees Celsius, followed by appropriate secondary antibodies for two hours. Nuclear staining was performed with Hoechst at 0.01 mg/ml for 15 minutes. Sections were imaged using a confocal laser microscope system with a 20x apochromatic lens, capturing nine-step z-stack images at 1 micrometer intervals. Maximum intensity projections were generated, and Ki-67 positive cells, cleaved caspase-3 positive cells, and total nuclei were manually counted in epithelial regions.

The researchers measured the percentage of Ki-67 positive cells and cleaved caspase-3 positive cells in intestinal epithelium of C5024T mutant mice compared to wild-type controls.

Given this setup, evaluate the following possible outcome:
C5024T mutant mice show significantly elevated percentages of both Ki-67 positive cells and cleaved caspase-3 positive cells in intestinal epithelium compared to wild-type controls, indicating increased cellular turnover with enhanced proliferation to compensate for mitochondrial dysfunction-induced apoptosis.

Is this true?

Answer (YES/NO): NO